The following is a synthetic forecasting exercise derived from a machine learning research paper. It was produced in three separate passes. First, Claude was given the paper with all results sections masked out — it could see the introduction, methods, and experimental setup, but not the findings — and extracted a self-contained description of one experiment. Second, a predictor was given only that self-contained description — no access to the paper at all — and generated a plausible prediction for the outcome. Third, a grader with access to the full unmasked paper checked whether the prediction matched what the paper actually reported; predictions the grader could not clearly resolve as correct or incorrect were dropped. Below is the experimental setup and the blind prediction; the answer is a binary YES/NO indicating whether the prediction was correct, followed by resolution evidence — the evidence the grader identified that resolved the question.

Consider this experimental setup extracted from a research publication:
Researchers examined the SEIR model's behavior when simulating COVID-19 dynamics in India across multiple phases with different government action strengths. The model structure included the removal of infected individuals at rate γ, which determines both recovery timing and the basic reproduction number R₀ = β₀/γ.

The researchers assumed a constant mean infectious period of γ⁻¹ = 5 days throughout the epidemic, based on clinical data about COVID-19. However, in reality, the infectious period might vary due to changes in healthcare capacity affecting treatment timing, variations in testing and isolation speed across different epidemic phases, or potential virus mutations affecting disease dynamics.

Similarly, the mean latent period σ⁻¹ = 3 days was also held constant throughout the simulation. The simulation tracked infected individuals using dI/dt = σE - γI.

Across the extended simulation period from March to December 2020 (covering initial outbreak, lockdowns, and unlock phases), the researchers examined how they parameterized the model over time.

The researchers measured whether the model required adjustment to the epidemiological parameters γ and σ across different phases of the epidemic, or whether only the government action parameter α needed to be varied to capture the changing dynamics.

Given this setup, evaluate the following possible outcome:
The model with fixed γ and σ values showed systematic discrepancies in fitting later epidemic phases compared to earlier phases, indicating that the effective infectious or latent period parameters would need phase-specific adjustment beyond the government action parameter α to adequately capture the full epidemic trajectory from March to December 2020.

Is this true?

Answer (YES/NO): NO